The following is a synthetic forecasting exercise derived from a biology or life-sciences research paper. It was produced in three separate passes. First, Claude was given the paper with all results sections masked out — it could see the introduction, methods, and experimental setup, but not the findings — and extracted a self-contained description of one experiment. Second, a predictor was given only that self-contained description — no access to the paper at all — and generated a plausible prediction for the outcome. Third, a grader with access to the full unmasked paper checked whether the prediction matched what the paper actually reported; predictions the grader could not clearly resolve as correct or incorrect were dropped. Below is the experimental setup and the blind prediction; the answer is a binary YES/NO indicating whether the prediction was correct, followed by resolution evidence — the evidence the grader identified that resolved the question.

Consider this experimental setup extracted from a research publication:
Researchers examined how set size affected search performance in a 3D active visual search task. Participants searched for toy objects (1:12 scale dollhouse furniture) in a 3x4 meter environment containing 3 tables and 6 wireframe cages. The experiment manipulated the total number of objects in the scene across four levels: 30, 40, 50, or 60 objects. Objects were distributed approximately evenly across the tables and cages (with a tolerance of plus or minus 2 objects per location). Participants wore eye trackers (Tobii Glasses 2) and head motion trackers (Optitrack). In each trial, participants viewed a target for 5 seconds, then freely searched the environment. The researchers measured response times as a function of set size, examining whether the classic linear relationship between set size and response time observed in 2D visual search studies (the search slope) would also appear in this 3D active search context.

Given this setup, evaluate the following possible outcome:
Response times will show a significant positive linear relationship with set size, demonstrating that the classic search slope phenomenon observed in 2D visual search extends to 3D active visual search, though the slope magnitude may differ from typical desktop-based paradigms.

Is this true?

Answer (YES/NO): NO